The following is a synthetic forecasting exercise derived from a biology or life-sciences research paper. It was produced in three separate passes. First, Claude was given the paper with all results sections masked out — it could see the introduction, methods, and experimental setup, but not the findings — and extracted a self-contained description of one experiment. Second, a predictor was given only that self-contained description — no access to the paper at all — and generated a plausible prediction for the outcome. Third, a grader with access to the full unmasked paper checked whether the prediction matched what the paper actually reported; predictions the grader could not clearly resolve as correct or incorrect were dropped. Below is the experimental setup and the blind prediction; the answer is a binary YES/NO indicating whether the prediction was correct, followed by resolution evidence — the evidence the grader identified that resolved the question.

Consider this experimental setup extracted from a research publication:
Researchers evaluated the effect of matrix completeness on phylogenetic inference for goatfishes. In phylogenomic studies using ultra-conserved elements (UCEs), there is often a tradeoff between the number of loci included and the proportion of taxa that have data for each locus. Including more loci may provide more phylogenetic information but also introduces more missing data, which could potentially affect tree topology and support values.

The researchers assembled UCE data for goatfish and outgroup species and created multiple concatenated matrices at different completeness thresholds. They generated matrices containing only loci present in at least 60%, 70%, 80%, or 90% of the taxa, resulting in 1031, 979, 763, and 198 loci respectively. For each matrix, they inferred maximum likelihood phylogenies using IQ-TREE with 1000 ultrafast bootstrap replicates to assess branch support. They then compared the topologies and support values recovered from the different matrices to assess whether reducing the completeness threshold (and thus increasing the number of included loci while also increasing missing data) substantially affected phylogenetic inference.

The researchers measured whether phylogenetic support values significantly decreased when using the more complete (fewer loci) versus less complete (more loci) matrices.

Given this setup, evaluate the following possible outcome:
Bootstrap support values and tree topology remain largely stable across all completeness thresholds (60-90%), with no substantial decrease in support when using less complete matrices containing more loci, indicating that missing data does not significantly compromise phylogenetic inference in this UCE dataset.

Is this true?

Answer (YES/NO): YES